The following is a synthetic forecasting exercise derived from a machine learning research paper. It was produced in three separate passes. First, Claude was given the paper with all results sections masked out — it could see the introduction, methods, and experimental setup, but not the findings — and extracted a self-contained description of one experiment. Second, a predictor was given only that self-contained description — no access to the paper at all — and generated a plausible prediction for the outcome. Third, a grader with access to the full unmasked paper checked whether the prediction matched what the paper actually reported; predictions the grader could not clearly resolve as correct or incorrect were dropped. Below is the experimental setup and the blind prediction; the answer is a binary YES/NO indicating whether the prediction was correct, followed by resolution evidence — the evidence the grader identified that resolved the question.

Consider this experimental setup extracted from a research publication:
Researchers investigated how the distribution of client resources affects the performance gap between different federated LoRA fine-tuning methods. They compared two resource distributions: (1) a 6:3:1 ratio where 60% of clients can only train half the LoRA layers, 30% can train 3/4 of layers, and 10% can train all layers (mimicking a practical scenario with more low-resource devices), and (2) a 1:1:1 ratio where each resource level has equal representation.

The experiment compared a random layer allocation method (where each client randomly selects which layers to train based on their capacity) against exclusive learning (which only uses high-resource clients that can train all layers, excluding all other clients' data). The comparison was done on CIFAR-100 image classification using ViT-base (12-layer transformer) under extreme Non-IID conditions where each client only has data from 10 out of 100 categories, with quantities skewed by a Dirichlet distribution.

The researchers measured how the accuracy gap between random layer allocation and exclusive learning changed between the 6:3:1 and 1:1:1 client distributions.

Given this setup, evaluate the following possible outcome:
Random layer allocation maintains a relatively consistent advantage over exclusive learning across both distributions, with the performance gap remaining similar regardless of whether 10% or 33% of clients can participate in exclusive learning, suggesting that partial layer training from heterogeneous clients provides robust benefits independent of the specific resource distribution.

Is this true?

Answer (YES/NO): NO